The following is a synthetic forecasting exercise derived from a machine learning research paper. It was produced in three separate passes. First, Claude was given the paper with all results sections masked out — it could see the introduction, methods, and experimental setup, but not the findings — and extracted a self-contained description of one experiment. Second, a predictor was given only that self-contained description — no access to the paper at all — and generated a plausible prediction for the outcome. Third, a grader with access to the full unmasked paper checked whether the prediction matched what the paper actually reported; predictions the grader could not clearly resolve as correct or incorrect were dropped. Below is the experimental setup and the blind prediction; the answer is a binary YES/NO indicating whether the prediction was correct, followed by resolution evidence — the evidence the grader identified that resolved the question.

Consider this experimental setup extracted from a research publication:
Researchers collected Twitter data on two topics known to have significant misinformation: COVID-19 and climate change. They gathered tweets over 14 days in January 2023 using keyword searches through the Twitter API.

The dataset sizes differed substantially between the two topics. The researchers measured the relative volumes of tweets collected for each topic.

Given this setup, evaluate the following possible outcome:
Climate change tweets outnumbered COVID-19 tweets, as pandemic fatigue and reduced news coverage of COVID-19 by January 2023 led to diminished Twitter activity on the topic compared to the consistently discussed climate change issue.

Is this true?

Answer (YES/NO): NO